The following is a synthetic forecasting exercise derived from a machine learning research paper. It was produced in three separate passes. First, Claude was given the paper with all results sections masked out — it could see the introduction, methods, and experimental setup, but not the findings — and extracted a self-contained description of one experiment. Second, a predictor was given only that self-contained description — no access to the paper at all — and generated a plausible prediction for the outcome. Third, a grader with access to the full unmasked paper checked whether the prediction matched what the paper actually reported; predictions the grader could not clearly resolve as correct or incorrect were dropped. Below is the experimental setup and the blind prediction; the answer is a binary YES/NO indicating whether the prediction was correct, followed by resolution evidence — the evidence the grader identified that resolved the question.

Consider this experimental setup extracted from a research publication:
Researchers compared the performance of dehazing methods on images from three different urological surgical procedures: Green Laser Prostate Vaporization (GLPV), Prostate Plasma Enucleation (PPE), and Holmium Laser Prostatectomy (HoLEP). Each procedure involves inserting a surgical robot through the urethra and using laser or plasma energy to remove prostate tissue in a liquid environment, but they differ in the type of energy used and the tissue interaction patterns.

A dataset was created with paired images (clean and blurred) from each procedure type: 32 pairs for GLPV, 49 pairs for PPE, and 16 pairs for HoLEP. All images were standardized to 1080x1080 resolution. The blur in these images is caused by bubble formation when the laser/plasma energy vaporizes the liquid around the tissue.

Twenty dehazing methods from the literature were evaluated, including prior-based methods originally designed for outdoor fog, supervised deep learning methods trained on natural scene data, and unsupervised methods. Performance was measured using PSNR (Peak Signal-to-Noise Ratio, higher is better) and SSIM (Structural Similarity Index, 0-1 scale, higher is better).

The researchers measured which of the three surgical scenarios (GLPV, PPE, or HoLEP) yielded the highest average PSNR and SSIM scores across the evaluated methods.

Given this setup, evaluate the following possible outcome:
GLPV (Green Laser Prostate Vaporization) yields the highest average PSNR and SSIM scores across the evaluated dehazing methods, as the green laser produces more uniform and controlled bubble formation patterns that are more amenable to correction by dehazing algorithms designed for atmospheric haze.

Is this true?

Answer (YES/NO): NO